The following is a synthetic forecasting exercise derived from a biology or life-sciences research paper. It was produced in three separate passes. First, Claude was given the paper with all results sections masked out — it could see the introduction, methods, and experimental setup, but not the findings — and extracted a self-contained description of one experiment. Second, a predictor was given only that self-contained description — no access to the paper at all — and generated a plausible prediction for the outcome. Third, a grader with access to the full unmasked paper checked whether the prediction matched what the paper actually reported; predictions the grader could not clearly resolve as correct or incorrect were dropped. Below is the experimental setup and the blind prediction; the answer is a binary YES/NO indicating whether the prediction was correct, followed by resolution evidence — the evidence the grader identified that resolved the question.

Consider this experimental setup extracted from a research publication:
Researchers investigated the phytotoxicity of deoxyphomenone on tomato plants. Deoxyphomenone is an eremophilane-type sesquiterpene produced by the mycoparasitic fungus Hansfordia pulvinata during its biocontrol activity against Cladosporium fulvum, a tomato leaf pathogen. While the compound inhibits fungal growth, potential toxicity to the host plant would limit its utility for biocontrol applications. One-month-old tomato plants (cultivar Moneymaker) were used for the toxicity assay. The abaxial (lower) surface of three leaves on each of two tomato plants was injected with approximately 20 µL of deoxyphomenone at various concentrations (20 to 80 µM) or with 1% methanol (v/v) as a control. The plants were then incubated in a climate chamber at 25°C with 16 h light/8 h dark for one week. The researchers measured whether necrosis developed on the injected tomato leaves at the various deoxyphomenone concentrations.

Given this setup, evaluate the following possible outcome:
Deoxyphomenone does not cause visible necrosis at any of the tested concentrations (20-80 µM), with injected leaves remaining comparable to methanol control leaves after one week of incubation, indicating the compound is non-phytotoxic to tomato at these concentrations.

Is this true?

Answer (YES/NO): YES